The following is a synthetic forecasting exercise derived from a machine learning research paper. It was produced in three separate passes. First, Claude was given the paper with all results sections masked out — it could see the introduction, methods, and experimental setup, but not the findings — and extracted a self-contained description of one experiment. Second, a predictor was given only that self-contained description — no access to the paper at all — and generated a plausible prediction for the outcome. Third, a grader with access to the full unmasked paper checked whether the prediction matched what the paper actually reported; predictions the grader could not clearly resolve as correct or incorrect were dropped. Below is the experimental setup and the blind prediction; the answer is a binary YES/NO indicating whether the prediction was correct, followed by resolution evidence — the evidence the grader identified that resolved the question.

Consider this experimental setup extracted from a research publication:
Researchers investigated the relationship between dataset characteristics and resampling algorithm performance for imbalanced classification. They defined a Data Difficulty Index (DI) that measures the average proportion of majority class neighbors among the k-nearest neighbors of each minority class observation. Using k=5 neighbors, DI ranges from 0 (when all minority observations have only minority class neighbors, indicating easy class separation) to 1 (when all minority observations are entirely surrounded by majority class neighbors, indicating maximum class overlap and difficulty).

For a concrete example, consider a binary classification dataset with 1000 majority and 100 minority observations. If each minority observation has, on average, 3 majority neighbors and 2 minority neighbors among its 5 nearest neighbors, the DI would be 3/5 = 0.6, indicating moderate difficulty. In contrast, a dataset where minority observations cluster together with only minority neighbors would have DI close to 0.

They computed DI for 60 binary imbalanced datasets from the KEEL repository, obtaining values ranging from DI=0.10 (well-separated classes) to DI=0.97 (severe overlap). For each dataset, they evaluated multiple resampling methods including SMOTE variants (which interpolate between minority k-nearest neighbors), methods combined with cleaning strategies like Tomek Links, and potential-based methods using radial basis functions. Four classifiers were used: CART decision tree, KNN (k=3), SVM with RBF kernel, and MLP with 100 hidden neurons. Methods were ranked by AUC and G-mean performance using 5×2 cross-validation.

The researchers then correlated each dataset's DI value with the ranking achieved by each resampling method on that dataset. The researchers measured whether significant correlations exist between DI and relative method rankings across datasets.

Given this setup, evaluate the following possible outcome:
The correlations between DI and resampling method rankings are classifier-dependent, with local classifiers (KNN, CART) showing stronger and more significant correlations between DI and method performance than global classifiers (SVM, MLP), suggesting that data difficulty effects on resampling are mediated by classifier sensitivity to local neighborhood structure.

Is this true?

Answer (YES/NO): NO